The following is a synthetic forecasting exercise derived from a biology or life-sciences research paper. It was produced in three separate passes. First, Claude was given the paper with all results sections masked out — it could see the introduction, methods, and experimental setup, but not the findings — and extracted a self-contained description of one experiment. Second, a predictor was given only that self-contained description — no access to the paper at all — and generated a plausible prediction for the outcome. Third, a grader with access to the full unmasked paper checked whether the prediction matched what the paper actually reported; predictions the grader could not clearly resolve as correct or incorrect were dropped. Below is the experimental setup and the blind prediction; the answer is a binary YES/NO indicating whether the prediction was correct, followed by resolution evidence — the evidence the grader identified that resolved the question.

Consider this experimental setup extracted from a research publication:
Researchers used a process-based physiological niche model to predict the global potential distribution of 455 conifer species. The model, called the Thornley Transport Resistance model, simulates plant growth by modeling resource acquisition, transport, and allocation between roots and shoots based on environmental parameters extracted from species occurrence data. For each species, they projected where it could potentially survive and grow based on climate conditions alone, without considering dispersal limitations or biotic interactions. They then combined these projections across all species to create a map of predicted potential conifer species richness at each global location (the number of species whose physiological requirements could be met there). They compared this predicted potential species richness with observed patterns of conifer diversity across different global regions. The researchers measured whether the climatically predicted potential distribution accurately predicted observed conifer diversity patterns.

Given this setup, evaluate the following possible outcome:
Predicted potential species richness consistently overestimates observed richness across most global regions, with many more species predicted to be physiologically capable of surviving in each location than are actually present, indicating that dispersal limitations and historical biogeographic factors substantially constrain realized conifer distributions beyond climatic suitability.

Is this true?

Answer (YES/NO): NO